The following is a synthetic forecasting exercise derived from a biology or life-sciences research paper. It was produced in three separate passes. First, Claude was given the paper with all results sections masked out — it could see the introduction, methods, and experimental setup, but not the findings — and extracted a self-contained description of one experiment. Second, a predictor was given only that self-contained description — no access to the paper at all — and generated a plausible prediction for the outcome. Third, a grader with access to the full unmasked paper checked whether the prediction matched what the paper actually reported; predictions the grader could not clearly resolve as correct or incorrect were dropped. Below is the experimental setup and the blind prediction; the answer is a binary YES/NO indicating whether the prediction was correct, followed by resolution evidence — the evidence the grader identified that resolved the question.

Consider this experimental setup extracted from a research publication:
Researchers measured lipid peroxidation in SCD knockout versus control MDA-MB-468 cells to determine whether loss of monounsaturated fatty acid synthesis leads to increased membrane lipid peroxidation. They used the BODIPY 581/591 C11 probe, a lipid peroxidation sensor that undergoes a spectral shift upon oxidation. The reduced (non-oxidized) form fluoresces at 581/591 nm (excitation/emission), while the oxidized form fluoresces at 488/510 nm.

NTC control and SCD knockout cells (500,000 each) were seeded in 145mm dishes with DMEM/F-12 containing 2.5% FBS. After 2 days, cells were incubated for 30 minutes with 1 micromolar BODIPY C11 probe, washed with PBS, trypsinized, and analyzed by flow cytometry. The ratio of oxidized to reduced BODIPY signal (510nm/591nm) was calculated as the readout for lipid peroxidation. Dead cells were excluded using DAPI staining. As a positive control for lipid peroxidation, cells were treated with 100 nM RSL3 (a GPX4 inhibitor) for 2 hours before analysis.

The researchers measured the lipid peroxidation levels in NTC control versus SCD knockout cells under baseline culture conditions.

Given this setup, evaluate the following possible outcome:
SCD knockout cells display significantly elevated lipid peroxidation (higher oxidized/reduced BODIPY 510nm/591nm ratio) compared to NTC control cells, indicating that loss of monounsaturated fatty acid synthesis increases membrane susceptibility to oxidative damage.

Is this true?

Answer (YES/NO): NO